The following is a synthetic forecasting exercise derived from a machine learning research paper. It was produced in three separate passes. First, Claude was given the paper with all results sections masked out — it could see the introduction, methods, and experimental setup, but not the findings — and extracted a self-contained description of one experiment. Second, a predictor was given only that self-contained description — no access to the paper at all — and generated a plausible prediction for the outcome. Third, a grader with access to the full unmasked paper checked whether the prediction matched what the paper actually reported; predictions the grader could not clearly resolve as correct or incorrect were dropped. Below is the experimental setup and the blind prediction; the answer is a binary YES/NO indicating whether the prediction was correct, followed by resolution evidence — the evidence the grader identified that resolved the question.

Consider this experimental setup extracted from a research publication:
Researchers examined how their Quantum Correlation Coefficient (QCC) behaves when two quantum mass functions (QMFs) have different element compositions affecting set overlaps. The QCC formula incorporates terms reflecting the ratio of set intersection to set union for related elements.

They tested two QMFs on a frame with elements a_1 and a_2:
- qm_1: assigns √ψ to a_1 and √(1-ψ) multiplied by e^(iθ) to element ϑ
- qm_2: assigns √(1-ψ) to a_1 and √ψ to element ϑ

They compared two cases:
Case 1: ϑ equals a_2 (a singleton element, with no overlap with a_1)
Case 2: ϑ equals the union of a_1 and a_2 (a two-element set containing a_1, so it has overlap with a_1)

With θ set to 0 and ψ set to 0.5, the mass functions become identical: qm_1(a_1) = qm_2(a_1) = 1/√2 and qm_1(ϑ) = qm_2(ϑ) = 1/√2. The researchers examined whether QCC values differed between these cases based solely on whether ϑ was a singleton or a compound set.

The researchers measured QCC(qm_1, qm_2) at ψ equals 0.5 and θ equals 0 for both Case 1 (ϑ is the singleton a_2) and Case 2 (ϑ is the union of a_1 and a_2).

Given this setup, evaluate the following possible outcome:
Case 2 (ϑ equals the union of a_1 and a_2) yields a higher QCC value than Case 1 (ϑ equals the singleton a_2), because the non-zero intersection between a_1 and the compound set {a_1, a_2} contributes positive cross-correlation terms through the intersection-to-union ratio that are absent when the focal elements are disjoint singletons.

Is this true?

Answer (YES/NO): NO